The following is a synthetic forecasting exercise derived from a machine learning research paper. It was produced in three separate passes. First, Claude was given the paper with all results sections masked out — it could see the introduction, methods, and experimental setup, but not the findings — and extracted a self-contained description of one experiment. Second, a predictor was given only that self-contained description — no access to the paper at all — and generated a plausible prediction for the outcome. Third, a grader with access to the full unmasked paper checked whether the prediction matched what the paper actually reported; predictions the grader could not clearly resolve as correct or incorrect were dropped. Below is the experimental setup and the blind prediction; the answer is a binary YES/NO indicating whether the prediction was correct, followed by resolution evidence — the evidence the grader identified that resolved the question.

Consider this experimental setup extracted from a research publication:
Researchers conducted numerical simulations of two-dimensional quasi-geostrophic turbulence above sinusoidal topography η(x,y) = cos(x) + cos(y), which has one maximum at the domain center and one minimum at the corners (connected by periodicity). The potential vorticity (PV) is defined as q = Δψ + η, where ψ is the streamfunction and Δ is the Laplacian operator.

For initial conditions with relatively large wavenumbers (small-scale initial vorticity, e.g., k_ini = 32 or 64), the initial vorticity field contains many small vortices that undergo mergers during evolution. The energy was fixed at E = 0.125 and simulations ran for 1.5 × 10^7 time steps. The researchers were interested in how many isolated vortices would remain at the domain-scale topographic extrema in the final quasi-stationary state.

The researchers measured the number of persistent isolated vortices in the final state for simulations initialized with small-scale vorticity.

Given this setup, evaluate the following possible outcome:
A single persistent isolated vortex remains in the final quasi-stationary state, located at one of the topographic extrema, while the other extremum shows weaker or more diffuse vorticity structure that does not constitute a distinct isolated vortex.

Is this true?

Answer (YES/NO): NO